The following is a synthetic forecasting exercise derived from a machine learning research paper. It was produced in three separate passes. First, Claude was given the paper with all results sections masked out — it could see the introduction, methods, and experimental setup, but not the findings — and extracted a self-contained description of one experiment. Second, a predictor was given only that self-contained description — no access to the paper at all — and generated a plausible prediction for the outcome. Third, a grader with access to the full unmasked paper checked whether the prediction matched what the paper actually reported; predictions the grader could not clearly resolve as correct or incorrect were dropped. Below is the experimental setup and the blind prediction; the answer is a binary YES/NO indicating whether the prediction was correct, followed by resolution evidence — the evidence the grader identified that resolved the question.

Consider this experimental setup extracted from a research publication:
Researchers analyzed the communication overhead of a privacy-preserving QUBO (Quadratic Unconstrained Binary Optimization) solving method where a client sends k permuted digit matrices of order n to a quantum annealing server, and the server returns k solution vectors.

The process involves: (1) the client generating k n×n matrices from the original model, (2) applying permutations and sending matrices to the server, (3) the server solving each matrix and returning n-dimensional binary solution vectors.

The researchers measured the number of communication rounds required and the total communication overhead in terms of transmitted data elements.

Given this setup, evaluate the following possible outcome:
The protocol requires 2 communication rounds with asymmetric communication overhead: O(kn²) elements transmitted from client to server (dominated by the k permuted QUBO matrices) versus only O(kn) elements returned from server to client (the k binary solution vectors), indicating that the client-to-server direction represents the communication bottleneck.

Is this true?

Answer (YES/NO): NO